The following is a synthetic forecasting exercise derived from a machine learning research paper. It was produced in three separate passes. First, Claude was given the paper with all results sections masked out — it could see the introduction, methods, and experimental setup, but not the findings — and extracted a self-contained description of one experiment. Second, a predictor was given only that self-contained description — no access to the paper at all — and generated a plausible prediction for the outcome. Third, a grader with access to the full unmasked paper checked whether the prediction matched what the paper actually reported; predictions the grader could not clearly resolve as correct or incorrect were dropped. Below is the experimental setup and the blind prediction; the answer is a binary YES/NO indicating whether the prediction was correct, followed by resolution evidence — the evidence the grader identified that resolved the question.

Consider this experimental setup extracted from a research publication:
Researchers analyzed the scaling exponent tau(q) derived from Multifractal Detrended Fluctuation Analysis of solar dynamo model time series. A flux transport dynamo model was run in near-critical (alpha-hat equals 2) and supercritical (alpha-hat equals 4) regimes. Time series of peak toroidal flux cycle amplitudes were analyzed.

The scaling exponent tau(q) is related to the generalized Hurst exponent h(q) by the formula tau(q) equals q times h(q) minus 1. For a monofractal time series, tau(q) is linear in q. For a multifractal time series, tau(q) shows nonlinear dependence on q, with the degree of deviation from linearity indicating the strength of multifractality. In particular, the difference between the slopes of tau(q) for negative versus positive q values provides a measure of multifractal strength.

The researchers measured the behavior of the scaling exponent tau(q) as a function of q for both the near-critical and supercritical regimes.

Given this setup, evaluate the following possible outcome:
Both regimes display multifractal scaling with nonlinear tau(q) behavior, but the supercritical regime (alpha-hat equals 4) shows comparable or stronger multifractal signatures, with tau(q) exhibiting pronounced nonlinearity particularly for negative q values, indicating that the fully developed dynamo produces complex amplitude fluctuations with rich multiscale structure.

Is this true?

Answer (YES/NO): NO